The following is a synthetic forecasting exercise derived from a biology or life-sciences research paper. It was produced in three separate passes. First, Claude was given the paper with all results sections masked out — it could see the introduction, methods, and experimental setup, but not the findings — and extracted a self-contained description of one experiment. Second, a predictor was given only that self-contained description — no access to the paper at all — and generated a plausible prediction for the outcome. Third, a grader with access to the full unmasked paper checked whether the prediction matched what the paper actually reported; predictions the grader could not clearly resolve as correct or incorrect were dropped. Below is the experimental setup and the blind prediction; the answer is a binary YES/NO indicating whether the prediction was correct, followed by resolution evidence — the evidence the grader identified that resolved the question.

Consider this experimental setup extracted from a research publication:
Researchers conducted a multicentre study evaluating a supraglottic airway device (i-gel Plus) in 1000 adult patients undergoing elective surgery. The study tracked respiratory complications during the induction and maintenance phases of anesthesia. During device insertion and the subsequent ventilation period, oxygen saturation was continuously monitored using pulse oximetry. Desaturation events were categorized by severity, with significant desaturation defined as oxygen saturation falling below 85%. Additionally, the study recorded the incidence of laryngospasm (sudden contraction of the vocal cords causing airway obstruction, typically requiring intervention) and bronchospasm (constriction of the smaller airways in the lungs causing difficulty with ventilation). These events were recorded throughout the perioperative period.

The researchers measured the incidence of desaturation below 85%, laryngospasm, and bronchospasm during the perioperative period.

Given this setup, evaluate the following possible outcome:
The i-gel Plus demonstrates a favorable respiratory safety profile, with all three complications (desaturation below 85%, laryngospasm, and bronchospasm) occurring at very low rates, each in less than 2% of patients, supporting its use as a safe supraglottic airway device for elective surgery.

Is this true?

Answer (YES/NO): YES